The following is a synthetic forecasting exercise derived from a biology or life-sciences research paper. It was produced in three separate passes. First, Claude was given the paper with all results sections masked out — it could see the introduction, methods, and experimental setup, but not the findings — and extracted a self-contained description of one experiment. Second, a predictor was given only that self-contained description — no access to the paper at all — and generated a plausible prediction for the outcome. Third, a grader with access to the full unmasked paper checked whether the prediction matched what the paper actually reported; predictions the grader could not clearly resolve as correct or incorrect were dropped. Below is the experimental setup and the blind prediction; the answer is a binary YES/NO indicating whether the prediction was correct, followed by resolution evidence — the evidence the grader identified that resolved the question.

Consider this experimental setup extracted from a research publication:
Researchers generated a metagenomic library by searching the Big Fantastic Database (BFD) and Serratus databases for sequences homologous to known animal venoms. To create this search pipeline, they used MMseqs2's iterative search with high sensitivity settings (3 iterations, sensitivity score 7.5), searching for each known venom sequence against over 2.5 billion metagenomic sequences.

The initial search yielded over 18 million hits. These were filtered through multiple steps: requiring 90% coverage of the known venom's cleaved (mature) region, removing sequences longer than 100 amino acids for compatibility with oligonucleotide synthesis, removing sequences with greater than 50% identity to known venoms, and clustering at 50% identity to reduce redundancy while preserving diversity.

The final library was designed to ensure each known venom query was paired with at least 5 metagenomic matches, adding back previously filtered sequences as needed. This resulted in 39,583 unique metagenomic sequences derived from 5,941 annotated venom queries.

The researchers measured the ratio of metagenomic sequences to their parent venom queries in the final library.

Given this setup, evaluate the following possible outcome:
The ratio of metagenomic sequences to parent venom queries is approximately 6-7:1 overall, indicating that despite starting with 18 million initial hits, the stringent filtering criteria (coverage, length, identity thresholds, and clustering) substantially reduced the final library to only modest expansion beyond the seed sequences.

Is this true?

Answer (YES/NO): YES